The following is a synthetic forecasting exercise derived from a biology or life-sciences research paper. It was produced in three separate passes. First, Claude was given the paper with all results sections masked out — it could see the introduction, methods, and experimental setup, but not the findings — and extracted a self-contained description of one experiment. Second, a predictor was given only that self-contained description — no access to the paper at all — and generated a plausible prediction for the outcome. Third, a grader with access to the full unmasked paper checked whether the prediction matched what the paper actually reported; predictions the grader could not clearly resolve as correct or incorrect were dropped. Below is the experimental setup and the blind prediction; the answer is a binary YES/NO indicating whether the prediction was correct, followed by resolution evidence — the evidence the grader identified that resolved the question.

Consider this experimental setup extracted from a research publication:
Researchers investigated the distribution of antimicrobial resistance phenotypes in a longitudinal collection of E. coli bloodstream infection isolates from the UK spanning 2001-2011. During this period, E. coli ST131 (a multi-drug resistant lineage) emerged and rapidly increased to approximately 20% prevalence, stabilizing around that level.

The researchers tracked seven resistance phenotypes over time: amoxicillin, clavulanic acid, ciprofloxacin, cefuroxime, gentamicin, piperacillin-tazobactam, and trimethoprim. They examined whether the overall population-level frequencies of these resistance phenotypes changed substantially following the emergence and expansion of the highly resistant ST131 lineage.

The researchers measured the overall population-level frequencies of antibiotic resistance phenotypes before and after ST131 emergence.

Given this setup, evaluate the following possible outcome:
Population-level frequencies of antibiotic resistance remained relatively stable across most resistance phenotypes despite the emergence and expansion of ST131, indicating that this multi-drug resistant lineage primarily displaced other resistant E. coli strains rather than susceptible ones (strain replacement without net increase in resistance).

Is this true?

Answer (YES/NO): YES